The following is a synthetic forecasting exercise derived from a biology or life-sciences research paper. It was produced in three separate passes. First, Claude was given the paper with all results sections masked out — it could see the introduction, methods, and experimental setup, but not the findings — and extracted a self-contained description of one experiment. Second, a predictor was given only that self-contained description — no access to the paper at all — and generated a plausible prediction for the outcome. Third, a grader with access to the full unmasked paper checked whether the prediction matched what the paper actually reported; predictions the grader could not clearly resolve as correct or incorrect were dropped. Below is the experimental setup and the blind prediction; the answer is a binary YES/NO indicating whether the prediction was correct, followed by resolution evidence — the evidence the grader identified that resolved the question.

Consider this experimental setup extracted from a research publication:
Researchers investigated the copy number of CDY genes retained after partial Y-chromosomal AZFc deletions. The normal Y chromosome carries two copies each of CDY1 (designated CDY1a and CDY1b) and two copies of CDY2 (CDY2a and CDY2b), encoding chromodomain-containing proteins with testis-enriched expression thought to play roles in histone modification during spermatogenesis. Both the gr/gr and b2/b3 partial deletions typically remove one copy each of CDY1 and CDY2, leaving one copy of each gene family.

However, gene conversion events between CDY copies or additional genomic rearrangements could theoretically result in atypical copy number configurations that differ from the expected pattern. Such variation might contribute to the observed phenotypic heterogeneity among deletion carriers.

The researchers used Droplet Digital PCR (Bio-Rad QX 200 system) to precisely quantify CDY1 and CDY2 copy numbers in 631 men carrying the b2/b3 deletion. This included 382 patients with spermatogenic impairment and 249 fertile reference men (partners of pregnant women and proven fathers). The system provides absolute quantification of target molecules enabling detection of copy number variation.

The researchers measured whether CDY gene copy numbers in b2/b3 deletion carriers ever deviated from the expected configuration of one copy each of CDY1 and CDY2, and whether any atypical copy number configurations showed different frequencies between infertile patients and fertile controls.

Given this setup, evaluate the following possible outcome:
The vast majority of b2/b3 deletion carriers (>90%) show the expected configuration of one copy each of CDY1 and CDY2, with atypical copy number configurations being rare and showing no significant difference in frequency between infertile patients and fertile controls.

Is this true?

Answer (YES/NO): NO